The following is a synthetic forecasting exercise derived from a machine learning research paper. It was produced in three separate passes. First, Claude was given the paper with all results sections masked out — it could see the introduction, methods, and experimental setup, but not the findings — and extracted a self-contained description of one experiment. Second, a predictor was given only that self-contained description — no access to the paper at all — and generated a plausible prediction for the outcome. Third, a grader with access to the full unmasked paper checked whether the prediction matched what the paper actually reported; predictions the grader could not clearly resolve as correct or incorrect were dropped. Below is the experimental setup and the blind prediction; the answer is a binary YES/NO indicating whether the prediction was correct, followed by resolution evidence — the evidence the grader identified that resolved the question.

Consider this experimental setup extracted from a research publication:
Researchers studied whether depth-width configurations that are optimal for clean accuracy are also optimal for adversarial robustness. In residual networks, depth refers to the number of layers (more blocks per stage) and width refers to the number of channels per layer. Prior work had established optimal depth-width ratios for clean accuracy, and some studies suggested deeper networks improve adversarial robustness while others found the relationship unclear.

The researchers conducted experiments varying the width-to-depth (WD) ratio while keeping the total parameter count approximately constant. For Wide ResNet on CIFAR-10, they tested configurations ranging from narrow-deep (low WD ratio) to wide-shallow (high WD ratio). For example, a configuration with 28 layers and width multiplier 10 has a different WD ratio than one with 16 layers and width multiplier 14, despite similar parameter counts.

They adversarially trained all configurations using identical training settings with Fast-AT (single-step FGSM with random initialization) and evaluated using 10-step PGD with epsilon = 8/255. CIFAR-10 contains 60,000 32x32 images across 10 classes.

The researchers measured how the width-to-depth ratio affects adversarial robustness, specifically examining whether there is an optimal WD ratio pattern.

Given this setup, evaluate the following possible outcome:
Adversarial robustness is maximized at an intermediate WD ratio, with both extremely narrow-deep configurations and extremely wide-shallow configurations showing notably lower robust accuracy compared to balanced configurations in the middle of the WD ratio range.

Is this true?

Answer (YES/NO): YES